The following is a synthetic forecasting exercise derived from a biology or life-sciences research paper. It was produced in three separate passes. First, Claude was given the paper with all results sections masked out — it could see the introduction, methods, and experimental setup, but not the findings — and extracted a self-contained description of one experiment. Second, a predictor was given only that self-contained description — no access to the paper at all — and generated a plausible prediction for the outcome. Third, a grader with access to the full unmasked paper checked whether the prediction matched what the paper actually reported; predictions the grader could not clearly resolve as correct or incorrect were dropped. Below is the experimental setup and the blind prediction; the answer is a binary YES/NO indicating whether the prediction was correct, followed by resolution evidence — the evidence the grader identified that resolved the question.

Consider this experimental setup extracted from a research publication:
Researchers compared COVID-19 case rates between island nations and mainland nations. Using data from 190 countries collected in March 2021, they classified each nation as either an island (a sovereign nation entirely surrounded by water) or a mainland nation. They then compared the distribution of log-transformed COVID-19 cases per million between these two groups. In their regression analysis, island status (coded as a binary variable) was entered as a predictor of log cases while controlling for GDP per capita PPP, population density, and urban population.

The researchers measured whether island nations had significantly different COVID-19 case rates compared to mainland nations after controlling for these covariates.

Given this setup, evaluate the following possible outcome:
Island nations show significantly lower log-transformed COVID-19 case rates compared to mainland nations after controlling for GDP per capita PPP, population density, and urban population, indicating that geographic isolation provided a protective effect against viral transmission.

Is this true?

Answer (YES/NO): YES